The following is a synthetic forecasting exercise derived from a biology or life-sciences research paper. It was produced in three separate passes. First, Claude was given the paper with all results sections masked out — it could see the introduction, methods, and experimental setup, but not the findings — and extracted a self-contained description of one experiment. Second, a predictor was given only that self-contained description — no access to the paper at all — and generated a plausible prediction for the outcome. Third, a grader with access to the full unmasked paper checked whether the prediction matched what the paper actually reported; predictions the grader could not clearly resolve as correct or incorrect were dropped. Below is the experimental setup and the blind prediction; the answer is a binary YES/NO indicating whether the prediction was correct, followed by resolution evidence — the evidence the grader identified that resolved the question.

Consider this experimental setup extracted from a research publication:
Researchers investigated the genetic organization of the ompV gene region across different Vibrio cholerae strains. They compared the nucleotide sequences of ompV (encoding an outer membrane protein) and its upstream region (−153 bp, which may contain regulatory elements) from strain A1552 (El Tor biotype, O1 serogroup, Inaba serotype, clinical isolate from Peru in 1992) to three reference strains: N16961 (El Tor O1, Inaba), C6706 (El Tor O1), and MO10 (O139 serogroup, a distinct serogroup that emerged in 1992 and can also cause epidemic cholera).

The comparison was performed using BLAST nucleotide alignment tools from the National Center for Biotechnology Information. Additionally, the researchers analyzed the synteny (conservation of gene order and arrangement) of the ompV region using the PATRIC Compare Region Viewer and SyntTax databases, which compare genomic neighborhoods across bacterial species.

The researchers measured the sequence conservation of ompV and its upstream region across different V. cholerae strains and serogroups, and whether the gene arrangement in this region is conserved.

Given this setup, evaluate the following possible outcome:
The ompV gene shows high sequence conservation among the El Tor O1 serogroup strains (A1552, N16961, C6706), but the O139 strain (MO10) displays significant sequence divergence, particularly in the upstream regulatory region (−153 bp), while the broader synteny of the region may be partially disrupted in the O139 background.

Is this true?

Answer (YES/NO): NO